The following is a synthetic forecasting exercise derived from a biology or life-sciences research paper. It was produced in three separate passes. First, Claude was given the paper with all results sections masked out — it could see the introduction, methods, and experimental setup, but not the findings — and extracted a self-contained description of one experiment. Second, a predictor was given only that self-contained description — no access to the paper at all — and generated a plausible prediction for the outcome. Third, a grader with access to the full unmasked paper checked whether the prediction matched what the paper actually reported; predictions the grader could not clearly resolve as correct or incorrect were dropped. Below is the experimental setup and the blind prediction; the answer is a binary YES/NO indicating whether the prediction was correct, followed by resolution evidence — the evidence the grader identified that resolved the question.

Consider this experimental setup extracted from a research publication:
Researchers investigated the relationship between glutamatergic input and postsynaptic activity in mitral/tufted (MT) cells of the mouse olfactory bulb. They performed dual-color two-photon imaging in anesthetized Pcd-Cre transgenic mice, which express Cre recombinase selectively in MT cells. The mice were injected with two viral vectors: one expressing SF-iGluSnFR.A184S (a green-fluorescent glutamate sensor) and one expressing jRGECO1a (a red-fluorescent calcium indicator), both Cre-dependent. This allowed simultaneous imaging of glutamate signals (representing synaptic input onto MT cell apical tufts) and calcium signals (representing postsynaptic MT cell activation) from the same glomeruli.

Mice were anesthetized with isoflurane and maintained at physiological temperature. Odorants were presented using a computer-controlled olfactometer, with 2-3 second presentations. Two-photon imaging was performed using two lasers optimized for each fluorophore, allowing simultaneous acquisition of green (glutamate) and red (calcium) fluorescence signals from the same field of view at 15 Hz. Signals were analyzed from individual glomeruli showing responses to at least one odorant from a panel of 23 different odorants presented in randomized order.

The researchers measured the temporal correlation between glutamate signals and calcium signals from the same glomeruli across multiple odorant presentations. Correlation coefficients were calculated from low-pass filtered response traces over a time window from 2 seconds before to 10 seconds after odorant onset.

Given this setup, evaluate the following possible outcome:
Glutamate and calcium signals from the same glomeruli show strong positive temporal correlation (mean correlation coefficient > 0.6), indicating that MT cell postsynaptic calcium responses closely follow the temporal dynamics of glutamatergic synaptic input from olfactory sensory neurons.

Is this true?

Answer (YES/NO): YES